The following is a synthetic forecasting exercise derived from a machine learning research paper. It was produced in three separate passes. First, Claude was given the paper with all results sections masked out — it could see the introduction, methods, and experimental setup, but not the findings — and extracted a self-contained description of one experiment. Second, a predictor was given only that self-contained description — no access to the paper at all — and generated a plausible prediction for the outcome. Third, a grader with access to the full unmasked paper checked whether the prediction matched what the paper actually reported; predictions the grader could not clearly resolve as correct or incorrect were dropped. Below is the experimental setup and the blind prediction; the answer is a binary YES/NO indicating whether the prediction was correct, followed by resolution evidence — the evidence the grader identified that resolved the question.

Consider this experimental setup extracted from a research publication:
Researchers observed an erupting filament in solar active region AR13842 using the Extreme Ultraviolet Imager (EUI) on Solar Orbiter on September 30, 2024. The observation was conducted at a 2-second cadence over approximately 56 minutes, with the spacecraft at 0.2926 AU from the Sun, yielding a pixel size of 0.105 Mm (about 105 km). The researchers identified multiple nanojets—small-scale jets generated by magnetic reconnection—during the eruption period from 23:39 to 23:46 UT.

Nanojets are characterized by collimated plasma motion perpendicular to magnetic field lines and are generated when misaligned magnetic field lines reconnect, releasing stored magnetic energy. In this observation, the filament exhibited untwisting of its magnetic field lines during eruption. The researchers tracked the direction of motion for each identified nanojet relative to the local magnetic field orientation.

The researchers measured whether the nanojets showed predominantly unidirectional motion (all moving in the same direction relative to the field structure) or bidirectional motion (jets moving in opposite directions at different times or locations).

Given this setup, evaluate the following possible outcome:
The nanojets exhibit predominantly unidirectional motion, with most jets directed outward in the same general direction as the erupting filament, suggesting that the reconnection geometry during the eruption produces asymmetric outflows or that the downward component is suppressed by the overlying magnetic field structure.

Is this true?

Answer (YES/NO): NO